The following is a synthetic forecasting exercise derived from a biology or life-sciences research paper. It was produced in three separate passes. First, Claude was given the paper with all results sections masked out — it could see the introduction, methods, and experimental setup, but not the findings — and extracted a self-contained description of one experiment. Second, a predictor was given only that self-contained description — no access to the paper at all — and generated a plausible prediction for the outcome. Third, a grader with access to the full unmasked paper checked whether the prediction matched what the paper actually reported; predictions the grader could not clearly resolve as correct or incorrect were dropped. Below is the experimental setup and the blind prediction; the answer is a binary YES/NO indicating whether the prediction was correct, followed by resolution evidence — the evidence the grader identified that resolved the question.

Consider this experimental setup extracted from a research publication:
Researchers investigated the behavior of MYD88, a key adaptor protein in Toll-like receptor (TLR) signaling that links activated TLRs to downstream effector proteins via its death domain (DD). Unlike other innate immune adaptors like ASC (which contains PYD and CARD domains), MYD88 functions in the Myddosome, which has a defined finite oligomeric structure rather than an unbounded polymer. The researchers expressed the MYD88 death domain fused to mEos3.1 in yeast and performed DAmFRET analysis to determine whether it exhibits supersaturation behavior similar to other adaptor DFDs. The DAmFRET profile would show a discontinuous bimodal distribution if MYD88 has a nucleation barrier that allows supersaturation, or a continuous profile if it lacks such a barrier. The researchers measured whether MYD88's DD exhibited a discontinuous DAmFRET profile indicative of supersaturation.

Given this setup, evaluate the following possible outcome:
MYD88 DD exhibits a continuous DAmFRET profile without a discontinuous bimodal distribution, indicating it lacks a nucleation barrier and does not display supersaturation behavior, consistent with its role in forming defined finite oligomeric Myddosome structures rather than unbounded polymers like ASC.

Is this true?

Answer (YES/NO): YES